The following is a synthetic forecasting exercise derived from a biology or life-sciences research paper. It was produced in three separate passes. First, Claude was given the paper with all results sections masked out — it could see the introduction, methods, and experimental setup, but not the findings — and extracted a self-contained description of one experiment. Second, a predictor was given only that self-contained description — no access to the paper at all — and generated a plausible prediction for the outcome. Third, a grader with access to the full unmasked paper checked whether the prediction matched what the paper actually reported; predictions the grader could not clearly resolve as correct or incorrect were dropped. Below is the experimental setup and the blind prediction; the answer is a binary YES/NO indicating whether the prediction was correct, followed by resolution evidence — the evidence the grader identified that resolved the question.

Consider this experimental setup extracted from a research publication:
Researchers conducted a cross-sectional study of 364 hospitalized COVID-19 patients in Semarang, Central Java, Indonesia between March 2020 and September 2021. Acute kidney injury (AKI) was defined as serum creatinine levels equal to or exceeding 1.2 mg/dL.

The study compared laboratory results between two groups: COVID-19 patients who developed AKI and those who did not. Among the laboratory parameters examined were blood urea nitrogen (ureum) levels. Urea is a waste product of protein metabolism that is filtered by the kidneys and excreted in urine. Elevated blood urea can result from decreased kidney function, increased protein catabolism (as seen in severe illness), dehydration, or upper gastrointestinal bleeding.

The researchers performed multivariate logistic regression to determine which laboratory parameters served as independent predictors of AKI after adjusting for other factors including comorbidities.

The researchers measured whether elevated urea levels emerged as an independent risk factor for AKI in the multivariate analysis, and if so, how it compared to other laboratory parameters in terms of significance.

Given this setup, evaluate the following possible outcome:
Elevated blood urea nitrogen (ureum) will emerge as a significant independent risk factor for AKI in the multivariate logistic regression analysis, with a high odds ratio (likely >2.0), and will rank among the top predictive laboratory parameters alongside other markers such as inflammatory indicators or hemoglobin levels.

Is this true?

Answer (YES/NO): NO